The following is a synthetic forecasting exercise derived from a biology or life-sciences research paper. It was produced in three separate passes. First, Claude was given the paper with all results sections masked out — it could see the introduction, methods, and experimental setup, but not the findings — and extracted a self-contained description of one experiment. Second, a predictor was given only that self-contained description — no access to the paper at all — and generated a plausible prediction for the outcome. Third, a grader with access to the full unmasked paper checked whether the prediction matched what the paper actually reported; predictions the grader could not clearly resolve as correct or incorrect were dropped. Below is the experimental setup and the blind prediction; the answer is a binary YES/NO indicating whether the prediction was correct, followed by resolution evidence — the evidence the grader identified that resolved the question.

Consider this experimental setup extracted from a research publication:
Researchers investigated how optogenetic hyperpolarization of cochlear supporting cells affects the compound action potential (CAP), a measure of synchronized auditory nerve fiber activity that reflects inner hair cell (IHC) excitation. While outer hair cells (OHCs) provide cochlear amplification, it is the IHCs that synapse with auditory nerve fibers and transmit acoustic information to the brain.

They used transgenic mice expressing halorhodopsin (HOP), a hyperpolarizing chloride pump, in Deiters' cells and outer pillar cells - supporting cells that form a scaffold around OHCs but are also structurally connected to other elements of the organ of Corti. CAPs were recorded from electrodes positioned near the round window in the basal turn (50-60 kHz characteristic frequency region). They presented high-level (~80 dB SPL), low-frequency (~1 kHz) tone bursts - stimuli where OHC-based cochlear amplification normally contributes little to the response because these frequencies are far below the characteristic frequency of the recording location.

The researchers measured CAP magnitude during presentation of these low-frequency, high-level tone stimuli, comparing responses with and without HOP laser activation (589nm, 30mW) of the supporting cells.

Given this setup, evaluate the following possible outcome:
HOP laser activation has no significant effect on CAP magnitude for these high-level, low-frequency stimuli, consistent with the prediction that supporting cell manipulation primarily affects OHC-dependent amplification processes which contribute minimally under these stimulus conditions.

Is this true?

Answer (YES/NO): NO